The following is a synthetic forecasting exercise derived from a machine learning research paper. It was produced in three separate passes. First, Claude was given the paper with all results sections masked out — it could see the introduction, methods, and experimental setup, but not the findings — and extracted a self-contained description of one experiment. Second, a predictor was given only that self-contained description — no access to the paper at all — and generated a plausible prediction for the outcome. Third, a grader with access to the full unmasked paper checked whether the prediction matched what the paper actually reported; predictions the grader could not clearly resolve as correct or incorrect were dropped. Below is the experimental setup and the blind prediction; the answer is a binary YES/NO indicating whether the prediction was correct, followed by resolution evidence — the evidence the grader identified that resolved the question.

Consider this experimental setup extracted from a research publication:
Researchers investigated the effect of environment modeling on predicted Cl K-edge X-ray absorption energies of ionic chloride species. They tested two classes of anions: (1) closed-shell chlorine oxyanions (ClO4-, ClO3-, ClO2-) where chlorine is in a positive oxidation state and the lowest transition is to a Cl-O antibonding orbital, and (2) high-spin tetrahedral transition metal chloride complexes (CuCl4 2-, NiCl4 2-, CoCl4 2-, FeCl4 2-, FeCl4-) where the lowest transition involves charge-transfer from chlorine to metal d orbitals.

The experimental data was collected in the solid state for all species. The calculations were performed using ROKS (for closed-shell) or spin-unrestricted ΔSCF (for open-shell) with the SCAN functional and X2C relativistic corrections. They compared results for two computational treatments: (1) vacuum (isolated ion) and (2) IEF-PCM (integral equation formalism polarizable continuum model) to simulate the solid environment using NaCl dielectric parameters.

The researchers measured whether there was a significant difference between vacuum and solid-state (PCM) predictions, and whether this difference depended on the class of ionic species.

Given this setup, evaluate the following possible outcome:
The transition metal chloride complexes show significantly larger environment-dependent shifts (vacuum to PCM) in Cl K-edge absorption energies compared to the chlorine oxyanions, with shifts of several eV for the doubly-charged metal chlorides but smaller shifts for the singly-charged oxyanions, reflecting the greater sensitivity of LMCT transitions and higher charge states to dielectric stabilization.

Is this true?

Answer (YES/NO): NO